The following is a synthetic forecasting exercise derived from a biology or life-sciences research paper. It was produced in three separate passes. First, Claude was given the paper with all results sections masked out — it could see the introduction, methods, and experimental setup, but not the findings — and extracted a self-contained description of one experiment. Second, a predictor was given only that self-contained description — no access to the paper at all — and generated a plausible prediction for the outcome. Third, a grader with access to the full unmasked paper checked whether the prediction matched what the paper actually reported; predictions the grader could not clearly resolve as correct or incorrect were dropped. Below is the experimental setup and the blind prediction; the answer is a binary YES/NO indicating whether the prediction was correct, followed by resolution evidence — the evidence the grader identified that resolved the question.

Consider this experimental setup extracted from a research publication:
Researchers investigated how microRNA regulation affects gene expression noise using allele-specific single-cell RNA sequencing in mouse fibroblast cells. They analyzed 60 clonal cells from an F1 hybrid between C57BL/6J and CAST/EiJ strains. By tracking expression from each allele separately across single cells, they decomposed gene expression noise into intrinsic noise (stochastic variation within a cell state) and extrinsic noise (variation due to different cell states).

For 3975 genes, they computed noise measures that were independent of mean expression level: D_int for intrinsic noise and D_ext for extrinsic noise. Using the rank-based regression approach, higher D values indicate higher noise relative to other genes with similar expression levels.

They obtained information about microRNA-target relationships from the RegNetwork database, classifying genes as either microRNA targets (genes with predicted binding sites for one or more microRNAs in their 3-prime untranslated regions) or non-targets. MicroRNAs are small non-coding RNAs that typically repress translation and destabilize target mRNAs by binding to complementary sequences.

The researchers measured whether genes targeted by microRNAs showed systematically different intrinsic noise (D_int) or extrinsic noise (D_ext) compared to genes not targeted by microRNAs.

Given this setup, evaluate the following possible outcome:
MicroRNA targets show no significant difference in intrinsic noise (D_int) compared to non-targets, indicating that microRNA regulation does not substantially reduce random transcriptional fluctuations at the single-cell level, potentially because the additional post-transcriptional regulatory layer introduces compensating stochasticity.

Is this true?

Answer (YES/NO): NO